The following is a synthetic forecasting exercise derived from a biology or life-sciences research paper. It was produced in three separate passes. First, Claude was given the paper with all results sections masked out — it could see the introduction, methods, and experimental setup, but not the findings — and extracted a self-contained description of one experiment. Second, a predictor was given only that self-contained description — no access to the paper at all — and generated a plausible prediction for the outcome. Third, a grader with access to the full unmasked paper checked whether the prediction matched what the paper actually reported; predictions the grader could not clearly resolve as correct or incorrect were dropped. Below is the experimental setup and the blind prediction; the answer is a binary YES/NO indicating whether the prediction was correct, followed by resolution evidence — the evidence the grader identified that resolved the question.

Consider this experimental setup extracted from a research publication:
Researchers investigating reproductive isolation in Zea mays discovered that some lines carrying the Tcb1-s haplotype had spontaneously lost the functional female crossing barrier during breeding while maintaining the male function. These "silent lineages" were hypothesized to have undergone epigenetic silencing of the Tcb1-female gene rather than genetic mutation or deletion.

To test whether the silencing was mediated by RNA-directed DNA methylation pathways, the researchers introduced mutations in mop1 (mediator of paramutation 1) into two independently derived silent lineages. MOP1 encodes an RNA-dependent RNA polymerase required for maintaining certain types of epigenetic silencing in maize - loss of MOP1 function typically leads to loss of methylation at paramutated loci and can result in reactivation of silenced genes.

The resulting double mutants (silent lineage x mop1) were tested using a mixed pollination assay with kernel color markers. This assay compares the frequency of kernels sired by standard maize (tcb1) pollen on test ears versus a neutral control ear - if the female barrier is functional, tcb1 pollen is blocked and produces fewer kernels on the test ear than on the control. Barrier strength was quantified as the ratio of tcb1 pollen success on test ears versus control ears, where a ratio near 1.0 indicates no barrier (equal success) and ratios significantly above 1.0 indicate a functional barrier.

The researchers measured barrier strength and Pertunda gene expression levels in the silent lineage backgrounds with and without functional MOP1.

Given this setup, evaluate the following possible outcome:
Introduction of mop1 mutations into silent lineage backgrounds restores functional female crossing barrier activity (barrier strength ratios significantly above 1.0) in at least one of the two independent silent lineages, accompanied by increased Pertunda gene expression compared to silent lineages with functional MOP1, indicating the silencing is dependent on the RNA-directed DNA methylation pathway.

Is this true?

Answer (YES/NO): YES